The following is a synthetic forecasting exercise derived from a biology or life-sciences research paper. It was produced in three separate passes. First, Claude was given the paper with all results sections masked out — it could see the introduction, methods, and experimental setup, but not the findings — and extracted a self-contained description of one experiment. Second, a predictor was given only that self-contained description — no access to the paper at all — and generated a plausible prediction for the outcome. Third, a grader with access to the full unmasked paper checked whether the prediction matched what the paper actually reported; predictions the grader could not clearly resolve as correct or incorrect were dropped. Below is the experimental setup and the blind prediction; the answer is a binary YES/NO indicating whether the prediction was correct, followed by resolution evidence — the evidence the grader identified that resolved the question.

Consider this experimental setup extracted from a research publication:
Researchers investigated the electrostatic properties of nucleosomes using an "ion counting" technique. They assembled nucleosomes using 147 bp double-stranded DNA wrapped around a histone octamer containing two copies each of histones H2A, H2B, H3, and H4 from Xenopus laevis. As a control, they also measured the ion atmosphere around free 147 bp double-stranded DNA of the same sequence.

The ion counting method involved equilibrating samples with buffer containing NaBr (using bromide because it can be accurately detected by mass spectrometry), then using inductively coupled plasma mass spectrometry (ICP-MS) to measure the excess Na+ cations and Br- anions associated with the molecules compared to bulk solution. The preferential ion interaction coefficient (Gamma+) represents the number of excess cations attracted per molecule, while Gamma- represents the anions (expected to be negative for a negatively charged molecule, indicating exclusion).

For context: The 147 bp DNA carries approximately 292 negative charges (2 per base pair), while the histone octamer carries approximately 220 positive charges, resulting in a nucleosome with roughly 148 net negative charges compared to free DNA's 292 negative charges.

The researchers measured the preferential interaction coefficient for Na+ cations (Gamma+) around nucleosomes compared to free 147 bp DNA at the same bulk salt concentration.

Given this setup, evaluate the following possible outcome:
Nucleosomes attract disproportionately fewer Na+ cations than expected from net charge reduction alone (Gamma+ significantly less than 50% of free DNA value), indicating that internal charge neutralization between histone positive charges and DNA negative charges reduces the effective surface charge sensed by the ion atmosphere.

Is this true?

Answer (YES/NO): NO